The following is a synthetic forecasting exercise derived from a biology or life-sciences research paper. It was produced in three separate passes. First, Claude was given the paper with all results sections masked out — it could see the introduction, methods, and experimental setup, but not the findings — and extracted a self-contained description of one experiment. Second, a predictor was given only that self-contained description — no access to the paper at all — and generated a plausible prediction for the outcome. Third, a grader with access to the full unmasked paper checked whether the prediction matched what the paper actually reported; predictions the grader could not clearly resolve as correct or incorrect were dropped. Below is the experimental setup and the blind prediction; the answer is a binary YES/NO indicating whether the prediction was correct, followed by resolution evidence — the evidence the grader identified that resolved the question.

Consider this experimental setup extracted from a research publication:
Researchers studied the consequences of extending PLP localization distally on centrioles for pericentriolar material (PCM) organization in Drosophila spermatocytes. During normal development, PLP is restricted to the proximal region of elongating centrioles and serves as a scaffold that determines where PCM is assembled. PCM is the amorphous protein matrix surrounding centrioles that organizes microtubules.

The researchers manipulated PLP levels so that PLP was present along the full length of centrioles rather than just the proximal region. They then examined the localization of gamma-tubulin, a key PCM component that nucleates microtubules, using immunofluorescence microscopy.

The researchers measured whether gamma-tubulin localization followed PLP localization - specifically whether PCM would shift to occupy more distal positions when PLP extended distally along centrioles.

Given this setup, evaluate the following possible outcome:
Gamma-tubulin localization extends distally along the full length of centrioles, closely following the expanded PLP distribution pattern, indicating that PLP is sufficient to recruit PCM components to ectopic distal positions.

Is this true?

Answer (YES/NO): YES